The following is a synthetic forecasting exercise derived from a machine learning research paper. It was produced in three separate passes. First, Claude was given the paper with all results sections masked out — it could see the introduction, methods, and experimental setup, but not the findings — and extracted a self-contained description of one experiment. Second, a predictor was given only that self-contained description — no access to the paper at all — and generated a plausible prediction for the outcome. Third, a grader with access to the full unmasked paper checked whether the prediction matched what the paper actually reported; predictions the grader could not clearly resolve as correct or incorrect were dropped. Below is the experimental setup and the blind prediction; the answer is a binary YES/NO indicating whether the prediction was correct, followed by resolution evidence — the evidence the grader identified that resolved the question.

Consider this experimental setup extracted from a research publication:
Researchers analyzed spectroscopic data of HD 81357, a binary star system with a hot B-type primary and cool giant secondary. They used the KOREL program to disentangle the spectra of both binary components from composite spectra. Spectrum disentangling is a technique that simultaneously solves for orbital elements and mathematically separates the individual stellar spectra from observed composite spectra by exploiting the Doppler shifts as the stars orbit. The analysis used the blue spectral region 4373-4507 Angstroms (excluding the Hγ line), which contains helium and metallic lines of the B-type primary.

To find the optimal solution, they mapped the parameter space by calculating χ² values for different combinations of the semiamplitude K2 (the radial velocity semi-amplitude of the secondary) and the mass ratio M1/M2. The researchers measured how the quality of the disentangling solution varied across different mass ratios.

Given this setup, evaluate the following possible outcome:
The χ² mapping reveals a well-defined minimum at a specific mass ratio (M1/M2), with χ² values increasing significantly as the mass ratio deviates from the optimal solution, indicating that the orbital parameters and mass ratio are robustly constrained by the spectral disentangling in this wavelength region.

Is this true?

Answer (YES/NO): NO